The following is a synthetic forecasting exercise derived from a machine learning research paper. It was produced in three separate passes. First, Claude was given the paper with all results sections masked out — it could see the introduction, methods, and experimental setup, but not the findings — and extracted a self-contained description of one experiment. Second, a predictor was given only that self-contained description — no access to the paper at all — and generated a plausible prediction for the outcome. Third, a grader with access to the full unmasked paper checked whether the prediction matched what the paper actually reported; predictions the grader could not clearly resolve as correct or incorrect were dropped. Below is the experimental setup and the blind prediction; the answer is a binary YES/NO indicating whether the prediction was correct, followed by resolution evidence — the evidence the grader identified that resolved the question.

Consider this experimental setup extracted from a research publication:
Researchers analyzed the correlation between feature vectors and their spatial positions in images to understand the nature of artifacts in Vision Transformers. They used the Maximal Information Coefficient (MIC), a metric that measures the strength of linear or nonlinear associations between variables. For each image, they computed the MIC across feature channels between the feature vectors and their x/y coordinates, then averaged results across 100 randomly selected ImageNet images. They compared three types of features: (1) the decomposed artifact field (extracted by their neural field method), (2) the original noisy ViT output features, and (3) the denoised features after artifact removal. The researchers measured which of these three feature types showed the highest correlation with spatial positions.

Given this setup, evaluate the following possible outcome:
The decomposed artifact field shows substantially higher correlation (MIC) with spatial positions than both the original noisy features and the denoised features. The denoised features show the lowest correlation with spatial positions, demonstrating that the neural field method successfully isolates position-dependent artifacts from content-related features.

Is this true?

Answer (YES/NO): NO